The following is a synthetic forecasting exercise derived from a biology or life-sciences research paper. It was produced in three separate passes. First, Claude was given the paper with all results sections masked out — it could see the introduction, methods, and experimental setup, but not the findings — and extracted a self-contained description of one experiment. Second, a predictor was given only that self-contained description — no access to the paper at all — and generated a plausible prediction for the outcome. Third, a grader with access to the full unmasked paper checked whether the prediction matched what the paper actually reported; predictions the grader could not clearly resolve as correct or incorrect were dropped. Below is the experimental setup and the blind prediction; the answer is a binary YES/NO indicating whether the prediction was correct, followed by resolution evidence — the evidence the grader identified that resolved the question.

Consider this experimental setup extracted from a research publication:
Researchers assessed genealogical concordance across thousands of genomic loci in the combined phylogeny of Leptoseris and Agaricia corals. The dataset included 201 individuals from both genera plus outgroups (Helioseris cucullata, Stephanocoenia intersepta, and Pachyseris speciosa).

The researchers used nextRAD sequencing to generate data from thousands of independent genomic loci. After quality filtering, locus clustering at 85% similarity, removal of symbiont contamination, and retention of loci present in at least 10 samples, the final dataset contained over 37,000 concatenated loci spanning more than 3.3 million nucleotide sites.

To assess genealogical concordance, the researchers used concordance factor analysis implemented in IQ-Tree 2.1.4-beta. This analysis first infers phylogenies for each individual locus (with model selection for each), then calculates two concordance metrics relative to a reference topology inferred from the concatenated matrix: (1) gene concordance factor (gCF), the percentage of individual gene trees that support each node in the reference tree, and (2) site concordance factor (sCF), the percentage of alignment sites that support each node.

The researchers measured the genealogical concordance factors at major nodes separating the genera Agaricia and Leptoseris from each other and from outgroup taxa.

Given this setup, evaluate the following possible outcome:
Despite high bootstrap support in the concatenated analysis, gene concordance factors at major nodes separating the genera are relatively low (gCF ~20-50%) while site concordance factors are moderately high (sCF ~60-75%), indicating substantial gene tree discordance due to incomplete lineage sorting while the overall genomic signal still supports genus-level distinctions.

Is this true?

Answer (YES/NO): NO